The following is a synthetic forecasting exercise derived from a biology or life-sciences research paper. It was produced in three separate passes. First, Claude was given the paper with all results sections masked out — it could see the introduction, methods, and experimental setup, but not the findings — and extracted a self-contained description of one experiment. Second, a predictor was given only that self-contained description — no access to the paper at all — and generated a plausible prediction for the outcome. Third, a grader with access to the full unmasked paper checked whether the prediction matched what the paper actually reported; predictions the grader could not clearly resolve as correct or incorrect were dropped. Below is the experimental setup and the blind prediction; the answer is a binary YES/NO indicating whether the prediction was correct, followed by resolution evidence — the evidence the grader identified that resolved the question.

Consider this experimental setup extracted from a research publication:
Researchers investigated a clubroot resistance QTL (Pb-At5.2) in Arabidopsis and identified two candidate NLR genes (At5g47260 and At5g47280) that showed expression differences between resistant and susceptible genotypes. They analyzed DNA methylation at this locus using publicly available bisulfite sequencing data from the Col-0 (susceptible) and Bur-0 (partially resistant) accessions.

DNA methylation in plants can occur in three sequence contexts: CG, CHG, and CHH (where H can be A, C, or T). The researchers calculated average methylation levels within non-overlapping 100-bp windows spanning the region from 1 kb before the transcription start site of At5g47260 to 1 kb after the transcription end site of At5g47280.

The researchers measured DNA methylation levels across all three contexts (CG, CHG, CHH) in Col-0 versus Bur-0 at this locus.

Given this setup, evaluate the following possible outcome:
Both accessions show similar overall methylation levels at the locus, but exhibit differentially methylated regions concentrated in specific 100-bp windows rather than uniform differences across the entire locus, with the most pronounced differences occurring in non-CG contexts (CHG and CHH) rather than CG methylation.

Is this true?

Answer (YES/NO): NO